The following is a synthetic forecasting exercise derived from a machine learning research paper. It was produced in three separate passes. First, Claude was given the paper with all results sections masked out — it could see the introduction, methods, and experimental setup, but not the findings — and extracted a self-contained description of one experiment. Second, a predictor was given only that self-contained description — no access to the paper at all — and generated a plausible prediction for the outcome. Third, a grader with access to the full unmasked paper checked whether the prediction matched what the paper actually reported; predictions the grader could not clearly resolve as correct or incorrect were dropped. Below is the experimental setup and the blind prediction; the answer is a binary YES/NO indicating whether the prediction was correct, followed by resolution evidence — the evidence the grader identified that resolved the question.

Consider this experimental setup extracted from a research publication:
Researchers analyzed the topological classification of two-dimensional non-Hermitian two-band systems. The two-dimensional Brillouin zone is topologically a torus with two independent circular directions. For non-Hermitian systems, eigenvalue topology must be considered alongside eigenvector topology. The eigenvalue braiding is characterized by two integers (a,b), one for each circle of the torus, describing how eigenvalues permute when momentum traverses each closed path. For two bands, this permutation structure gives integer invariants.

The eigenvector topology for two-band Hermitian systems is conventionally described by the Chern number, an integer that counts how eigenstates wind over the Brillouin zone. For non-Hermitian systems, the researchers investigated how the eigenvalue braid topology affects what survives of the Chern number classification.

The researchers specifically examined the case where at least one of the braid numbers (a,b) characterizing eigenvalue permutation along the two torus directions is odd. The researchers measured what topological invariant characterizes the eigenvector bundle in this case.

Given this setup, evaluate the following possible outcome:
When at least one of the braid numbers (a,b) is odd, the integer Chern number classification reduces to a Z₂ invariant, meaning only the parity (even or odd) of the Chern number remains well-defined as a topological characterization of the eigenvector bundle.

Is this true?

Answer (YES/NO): YES